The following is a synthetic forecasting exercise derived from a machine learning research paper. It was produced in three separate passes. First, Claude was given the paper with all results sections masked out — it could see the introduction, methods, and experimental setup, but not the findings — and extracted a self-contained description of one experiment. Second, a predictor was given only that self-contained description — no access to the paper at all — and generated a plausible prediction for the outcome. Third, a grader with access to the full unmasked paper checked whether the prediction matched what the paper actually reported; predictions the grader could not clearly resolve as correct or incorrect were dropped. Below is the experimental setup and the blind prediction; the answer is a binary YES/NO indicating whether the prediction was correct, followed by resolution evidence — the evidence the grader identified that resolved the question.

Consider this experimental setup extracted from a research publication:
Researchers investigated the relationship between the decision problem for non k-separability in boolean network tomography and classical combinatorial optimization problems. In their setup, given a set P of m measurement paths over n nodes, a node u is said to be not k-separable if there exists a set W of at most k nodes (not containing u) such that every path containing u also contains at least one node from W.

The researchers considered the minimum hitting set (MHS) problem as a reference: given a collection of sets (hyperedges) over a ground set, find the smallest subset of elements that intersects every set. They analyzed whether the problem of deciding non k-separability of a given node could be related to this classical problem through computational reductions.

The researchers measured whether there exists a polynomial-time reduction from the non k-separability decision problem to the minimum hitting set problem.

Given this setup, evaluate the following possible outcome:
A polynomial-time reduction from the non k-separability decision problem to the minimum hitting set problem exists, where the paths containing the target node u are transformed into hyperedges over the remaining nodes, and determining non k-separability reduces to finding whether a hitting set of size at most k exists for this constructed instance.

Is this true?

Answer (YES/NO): YES